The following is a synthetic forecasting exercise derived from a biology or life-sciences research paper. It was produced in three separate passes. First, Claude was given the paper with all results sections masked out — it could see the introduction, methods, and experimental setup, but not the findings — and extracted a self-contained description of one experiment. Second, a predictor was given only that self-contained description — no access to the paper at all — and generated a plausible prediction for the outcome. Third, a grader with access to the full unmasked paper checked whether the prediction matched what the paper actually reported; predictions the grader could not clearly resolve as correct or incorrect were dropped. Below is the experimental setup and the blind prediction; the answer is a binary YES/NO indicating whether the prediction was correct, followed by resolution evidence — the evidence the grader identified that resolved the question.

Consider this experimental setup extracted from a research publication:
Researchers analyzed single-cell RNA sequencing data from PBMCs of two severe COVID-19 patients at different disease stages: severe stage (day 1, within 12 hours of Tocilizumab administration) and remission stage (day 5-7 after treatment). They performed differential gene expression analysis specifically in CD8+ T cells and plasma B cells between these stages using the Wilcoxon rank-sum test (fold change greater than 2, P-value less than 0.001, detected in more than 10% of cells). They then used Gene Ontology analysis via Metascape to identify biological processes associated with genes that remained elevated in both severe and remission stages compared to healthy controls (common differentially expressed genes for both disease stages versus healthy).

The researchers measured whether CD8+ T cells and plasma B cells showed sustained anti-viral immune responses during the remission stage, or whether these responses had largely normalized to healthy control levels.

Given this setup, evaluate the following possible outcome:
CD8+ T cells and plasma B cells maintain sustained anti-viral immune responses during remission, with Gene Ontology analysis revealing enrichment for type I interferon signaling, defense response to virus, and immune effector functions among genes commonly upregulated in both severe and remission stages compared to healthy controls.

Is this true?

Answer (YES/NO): NO